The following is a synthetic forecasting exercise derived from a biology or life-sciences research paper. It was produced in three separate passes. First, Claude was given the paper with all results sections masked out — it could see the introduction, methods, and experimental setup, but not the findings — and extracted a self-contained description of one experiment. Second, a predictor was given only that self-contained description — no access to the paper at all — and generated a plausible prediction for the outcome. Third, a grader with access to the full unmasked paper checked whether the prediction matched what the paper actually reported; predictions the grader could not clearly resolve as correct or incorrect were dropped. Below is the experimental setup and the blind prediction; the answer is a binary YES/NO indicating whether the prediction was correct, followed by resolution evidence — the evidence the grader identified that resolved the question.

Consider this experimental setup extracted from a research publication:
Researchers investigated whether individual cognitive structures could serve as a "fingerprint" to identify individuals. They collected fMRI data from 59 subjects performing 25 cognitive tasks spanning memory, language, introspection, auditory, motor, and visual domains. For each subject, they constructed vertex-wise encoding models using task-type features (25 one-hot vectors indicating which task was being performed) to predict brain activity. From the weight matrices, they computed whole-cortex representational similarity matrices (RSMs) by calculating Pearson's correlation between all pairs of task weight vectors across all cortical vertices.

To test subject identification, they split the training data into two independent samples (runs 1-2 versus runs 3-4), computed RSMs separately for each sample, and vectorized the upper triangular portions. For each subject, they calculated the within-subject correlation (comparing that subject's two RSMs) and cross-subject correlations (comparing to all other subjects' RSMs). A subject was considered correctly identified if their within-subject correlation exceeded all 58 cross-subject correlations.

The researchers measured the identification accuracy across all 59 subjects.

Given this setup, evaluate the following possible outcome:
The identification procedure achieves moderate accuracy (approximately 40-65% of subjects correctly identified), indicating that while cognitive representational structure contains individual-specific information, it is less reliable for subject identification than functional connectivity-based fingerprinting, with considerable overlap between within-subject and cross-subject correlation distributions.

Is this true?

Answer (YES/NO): NO